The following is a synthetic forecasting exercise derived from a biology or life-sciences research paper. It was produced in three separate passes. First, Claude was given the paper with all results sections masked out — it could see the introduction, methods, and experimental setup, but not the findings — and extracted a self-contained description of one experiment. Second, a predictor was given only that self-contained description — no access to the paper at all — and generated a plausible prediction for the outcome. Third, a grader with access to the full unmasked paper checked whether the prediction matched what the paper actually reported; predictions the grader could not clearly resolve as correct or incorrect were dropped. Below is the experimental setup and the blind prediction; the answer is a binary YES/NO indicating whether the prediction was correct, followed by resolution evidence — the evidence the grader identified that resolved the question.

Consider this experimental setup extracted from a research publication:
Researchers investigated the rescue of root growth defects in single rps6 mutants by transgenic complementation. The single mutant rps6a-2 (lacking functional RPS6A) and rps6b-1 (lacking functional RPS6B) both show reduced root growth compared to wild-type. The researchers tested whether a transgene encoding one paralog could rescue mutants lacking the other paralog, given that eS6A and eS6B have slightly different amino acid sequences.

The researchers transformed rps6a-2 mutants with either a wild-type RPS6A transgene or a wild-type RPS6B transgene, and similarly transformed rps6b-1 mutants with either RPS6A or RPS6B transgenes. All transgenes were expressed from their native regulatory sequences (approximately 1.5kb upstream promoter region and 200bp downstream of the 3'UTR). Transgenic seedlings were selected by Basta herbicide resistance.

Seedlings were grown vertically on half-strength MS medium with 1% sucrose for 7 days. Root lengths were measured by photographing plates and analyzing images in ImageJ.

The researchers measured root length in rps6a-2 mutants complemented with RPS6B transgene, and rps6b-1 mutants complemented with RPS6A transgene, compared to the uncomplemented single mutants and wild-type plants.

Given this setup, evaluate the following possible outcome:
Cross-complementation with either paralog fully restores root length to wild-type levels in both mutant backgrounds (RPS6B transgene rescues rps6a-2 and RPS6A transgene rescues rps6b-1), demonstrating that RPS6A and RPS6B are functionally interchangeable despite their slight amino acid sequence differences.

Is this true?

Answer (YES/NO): NO